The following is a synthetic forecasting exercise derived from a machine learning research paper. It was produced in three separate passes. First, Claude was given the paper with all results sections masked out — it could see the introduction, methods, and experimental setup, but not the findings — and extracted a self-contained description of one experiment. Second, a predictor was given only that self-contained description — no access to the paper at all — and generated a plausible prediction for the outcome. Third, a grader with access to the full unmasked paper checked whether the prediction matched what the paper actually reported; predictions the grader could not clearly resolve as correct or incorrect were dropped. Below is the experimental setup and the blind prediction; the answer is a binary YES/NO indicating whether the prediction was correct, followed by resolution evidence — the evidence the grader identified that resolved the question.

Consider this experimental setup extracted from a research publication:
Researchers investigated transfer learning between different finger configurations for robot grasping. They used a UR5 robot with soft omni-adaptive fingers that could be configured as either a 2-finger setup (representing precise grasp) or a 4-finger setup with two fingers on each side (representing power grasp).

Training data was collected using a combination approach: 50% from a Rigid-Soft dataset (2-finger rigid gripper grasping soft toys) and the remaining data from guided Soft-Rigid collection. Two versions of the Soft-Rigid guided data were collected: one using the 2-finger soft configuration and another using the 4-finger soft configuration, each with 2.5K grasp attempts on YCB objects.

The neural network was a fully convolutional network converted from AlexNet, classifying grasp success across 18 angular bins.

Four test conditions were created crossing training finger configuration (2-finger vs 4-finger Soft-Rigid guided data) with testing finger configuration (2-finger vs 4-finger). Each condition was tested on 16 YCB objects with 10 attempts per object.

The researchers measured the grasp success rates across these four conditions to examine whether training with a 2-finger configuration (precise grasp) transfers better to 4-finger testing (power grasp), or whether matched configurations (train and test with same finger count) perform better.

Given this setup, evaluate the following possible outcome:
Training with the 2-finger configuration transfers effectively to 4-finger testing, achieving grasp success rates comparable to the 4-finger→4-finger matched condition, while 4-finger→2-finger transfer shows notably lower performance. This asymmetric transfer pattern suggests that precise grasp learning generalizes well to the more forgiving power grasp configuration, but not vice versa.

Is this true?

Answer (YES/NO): NO